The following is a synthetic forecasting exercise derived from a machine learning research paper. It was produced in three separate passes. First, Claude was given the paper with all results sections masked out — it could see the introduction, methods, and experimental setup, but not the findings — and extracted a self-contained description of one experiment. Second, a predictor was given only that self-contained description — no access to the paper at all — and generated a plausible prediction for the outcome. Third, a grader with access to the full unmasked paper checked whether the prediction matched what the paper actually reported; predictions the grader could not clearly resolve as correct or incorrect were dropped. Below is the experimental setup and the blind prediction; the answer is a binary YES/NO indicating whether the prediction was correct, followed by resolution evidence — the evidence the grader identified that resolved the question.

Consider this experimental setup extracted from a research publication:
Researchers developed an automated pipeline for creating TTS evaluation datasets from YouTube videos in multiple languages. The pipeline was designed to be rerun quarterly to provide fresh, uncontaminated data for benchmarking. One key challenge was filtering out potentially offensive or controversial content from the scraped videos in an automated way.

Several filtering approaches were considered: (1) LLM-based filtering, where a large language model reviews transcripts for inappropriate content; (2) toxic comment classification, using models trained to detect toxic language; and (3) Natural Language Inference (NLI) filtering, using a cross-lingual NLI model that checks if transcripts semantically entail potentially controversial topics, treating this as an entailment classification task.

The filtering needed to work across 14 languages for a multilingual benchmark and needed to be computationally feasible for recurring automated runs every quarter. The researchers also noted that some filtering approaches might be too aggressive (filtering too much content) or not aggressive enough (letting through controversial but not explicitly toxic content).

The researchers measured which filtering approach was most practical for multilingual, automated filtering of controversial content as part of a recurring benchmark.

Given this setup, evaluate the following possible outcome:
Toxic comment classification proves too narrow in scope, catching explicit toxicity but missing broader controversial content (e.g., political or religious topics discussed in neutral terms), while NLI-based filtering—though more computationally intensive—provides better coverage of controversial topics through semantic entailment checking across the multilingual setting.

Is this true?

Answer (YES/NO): NO